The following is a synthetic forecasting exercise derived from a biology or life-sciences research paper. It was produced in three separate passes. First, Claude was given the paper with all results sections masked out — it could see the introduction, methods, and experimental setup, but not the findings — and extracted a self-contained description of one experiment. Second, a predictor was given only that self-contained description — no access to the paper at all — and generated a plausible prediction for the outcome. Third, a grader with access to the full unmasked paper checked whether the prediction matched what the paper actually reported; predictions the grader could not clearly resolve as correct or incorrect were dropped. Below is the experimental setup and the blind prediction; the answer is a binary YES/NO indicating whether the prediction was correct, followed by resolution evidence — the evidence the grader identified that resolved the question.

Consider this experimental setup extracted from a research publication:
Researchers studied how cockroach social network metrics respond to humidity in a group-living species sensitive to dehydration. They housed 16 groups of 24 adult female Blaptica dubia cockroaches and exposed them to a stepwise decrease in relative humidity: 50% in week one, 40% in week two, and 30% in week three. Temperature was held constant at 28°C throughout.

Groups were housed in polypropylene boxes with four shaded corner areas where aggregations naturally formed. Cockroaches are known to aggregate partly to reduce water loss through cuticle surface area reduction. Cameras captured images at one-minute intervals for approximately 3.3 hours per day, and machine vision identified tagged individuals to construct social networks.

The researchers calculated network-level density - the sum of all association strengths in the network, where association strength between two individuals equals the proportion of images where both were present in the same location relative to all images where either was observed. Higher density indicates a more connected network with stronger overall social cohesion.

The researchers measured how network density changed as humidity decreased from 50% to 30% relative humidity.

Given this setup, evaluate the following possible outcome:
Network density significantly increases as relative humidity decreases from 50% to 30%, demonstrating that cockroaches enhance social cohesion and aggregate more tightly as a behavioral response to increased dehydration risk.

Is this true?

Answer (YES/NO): NO